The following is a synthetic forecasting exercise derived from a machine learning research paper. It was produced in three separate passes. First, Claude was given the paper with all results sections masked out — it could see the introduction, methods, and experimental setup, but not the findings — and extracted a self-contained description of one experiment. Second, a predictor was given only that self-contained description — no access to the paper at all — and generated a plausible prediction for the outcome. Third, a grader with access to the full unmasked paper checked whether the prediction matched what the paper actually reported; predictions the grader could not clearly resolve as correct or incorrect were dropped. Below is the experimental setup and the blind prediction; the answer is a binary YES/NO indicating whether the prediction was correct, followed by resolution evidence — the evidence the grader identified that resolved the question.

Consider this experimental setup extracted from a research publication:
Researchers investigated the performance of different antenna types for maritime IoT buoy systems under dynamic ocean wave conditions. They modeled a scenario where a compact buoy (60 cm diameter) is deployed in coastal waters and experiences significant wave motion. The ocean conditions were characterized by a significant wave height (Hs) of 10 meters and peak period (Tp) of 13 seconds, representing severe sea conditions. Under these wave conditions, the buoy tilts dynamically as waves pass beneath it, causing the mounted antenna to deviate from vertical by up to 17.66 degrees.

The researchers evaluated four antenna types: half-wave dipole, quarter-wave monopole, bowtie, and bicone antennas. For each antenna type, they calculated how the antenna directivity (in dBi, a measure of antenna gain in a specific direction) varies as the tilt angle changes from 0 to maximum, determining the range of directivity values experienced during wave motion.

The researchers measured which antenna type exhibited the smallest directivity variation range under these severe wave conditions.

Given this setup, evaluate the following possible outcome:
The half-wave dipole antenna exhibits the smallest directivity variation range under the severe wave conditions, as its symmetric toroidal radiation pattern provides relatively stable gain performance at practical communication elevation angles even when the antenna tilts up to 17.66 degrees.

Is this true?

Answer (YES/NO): NO